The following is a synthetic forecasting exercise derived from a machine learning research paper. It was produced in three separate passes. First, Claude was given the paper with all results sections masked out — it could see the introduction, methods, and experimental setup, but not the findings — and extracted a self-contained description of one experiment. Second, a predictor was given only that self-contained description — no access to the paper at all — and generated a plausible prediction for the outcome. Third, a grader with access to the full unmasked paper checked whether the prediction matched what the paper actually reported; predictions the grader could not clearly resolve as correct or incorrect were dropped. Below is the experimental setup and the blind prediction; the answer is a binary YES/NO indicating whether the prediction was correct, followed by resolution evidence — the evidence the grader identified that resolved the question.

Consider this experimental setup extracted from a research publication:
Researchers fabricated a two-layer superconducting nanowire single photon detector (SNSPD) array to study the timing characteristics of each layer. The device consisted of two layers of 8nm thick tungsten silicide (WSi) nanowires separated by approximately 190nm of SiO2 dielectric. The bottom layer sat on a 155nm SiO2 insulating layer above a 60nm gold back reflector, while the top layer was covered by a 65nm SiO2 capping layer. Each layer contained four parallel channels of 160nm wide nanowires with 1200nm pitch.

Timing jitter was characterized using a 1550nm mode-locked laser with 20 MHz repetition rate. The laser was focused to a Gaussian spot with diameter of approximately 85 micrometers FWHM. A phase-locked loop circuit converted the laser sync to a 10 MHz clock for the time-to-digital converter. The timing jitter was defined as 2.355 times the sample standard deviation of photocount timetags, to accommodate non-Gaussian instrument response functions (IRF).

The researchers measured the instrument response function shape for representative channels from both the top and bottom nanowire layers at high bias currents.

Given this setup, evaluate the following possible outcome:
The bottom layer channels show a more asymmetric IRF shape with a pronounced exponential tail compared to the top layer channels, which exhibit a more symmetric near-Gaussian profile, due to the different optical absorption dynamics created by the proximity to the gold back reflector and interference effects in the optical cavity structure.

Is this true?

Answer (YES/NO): NO